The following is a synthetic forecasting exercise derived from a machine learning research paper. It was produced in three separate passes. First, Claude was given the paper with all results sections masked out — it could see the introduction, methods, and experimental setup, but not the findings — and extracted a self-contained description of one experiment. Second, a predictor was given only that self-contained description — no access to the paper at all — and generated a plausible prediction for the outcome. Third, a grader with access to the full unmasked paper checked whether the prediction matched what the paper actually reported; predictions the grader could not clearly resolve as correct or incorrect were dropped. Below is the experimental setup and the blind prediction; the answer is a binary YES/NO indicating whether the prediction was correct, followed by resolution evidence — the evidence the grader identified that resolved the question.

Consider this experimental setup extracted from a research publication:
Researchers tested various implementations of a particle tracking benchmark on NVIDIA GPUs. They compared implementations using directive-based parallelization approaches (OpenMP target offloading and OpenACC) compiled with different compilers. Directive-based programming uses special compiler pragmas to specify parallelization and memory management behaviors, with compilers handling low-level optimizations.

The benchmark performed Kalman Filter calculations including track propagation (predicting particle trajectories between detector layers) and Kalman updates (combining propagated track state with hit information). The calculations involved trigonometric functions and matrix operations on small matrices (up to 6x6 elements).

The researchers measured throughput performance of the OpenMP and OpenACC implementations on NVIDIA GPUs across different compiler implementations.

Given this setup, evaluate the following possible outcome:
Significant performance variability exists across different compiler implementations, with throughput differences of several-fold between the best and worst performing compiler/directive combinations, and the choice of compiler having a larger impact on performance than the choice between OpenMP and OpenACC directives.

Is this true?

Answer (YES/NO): YES